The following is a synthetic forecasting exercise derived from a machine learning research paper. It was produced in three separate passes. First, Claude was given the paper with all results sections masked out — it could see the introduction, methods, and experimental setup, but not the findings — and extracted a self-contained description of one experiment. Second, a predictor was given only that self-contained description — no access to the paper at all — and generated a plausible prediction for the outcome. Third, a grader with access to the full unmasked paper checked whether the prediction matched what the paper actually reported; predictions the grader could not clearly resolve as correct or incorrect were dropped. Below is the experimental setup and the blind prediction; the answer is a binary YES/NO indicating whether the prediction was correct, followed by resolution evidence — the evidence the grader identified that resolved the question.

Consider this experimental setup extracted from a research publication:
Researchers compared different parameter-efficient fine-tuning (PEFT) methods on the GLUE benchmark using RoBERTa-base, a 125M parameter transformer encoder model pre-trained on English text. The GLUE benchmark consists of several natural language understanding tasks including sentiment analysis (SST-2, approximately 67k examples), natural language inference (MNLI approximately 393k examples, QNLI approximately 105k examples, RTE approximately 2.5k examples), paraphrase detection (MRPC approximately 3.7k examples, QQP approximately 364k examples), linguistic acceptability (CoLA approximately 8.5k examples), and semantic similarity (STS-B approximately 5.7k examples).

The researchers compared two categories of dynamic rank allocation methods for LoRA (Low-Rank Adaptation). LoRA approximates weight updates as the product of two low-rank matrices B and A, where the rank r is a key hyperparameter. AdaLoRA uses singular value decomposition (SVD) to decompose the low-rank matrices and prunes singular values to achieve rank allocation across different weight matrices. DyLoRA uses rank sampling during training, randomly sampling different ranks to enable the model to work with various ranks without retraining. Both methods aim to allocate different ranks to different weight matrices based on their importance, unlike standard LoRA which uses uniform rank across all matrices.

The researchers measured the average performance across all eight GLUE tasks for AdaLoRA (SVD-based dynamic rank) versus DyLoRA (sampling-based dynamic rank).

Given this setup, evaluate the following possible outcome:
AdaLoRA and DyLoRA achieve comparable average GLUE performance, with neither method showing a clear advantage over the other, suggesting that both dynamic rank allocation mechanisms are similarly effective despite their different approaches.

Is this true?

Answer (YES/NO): YES